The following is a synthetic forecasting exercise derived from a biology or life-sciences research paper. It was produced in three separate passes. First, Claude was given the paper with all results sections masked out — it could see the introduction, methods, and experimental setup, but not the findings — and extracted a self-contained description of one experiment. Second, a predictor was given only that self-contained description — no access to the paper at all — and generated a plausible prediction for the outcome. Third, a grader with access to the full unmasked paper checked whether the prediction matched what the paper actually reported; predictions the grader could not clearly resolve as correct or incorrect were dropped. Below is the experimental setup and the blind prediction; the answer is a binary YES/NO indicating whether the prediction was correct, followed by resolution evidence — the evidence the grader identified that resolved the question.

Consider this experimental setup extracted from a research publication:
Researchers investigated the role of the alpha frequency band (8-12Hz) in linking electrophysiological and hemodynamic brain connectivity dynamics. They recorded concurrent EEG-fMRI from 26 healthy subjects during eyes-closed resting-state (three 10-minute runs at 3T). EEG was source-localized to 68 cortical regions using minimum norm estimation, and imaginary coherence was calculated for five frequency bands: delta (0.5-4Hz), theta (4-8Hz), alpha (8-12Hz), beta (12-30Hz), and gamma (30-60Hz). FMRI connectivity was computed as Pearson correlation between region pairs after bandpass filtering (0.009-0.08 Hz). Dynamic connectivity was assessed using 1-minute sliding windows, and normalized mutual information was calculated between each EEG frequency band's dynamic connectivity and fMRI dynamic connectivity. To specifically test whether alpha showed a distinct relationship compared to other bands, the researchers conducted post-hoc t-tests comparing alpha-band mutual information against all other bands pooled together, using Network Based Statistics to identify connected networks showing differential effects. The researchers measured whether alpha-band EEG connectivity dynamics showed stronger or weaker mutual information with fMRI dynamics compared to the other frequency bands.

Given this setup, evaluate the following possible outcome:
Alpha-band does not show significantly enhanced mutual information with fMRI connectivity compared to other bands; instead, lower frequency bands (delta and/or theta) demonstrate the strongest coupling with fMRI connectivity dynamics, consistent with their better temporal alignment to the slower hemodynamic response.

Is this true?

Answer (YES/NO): NO